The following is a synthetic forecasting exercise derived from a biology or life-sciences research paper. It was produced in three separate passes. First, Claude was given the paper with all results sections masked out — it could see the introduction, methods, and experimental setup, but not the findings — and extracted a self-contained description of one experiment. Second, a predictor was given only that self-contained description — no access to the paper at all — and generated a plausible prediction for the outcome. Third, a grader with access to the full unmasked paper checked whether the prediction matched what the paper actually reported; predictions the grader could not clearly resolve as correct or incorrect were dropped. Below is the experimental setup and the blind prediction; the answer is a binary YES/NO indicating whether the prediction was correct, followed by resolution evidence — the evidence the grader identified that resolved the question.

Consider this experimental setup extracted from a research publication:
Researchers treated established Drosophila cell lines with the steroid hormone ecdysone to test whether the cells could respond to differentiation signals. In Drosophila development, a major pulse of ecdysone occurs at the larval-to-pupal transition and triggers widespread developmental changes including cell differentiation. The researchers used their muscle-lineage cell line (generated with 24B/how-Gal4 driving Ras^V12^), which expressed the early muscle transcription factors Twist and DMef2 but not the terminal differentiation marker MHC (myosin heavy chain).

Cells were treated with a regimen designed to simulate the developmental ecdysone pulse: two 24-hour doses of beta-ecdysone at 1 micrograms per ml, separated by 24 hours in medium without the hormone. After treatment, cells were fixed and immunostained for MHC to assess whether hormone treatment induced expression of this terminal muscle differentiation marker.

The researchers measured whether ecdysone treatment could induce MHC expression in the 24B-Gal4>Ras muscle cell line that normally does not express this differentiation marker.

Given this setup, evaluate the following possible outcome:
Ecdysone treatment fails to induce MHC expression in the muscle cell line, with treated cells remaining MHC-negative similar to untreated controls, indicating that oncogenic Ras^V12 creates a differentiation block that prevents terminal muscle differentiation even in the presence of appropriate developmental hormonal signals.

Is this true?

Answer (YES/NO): NO